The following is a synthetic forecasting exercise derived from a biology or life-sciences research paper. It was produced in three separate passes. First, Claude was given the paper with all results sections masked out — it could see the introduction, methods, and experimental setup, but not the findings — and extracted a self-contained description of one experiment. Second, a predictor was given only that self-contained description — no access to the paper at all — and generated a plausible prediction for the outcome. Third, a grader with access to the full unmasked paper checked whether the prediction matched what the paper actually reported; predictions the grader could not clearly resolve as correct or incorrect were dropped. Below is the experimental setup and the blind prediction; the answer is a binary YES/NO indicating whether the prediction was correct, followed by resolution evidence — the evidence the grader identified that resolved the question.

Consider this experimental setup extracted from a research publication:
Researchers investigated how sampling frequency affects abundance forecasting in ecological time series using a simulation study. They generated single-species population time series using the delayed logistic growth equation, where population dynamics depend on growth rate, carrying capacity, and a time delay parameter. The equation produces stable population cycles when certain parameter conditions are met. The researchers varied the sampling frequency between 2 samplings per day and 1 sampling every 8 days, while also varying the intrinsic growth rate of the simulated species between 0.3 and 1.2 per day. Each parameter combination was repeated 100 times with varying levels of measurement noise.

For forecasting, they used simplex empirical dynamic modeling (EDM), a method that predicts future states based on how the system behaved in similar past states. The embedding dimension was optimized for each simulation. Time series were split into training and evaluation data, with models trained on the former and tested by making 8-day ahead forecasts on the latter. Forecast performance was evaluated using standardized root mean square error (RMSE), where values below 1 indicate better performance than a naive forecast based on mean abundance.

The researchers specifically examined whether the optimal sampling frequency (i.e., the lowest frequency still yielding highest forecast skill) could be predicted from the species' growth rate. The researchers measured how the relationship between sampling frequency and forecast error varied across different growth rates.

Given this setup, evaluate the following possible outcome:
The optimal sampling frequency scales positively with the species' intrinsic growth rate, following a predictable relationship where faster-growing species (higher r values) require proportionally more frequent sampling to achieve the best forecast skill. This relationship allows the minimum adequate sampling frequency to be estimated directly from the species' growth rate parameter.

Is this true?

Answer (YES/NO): YES